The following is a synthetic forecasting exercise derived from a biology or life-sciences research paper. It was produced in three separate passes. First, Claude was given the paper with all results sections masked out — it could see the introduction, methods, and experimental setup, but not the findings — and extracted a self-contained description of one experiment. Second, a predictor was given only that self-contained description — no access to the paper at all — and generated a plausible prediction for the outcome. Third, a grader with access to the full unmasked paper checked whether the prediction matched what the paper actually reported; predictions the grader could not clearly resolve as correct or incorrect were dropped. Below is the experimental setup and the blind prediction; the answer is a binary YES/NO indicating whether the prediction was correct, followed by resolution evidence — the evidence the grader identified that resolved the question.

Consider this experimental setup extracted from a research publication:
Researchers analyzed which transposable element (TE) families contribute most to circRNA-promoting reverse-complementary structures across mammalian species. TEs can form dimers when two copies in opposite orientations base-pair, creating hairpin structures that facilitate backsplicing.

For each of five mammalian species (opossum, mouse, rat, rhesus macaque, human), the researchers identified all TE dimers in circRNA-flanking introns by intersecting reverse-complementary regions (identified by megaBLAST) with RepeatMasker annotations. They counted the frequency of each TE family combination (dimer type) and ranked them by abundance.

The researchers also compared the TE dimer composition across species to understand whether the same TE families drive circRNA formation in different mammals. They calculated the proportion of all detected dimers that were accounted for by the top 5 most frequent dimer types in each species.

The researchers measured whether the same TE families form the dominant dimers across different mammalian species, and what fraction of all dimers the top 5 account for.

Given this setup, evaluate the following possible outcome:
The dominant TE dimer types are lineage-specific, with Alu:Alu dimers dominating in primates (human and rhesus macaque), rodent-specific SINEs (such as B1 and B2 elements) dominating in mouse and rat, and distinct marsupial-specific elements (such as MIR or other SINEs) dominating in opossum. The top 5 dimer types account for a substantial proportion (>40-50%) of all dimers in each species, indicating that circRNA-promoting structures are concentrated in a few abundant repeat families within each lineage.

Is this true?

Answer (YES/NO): NO